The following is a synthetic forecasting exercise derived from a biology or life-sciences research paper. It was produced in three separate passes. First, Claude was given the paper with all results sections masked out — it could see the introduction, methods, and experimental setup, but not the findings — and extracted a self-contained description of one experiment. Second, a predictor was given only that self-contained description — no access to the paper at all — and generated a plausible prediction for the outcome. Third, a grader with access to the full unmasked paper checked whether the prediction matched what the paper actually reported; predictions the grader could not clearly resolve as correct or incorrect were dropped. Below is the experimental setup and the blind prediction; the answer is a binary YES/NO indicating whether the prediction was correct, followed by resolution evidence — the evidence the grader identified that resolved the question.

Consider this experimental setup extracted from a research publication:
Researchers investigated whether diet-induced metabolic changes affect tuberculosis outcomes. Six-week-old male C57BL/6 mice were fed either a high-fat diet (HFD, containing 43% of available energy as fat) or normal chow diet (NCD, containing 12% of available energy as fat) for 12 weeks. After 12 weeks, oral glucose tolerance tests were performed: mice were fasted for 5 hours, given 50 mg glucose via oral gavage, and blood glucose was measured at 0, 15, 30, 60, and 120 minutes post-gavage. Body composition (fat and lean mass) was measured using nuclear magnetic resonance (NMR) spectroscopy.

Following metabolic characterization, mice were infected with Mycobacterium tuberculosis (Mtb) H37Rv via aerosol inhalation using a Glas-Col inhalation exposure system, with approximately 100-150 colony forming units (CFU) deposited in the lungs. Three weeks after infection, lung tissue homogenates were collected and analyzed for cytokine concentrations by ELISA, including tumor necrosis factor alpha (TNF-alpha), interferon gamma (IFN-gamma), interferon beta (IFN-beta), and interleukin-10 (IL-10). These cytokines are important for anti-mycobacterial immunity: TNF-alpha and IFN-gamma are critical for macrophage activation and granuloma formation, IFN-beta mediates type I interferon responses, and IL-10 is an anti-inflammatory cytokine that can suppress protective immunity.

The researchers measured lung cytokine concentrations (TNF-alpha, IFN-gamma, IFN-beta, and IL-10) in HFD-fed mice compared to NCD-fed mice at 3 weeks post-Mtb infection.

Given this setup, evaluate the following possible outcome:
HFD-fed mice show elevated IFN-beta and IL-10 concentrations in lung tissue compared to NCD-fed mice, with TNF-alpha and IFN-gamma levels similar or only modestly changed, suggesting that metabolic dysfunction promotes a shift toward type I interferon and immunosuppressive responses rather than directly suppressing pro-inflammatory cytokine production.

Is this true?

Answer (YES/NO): NO